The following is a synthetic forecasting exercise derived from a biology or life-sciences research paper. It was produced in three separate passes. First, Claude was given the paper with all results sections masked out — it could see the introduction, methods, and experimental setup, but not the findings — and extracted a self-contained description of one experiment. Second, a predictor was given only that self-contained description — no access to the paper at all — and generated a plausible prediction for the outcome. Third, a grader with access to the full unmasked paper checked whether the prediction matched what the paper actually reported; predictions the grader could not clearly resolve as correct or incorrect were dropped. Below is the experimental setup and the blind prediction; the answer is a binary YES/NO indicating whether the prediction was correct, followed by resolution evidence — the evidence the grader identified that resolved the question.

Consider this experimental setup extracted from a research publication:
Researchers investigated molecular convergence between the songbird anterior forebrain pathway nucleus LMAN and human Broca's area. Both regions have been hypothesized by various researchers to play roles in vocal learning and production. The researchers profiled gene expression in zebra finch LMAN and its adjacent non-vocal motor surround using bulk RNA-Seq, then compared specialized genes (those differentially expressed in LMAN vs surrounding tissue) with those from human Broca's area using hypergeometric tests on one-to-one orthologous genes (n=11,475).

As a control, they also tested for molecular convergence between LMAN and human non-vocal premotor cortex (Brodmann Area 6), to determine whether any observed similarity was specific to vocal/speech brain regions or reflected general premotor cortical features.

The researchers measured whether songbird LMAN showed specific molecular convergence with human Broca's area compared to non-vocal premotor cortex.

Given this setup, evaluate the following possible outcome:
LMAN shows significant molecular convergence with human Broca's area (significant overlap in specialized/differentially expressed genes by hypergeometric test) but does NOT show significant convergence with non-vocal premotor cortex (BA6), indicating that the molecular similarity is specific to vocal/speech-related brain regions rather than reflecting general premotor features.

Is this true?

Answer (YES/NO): NO